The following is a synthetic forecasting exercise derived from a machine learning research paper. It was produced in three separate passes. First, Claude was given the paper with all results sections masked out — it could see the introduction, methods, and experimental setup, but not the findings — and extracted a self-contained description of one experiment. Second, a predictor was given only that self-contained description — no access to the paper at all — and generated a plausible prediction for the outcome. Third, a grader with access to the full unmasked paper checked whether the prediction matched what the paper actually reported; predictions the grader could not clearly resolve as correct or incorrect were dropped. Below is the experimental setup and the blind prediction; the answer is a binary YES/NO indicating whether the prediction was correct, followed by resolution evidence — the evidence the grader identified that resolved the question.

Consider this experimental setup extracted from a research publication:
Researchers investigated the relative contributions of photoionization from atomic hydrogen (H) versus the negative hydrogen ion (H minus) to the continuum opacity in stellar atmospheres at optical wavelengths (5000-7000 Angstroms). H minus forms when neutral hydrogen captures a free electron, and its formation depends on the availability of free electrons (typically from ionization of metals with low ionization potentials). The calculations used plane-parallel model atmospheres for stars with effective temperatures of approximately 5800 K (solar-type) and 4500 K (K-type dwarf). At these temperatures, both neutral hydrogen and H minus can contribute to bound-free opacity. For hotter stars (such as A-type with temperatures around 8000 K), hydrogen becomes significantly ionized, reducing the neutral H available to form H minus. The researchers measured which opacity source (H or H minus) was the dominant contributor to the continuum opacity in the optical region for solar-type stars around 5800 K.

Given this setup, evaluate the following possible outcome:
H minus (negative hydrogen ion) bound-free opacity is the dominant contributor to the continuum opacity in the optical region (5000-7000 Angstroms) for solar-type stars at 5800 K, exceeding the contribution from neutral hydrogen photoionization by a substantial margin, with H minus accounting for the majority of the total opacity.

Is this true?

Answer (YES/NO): YES